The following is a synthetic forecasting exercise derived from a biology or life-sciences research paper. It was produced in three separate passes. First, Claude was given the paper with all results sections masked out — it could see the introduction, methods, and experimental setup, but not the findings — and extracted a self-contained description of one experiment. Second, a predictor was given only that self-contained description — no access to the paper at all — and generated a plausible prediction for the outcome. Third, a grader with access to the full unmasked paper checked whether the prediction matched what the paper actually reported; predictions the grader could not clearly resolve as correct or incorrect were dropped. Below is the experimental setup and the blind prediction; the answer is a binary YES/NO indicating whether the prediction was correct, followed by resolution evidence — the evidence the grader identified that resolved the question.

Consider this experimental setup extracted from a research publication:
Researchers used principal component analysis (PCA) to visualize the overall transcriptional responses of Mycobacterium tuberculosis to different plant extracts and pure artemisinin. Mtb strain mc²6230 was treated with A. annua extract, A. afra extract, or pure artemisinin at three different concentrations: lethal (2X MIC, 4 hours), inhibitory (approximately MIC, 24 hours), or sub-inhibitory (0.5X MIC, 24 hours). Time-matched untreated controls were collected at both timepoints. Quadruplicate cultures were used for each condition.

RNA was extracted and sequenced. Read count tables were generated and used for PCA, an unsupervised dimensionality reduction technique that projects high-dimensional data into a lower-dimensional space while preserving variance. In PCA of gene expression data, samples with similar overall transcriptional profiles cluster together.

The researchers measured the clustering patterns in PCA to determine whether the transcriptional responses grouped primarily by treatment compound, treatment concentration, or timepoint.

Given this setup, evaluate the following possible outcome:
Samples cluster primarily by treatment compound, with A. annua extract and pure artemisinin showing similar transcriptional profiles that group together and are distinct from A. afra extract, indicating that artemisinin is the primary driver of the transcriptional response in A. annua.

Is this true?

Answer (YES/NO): NO